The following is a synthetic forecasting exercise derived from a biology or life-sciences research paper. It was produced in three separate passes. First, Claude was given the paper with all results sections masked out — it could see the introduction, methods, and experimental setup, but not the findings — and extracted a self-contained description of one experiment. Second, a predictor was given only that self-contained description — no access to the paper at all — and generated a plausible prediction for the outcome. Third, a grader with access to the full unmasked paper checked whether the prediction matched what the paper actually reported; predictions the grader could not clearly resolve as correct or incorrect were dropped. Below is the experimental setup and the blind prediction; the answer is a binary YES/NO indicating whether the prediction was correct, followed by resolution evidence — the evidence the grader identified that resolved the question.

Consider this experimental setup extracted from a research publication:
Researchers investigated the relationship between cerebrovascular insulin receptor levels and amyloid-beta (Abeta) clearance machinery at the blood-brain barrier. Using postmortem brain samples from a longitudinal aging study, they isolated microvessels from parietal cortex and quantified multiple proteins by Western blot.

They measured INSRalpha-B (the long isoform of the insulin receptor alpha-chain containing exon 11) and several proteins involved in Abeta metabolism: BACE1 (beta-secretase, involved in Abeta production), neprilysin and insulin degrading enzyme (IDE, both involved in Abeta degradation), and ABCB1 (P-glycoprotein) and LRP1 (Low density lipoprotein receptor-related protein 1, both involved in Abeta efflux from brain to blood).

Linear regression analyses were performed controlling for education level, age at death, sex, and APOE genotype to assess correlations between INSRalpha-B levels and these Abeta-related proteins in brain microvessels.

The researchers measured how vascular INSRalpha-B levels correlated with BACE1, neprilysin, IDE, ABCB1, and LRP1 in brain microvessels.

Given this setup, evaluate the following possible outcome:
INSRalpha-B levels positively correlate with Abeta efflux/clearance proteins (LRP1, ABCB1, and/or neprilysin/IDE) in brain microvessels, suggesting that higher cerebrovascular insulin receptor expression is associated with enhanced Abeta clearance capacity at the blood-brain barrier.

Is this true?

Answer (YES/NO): YES